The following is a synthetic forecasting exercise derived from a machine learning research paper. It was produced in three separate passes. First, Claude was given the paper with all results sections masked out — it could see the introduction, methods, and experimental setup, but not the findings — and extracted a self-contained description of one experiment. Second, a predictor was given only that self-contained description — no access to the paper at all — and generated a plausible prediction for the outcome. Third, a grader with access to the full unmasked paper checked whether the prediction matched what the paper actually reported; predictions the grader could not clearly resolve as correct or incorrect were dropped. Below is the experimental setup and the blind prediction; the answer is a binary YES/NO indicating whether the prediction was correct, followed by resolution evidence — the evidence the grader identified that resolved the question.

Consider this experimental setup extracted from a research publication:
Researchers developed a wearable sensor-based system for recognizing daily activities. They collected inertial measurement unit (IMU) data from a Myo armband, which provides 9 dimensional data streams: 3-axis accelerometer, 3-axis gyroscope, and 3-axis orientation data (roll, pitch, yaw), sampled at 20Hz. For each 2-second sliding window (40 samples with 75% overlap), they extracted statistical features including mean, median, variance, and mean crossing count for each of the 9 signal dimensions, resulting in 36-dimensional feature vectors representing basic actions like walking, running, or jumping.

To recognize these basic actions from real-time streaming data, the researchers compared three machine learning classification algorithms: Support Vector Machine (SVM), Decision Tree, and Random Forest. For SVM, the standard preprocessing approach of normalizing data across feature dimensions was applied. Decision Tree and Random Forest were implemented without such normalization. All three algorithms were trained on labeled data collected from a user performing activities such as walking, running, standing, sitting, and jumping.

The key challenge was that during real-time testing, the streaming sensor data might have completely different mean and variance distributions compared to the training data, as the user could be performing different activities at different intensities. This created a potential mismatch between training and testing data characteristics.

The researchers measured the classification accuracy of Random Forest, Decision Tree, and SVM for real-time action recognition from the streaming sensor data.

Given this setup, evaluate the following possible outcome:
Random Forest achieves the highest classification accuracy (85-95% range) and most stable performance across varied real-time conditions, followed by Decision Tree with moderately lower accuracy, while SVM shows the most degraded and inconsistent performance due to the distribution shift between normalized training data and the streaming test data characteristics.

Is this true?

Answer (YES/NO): NO